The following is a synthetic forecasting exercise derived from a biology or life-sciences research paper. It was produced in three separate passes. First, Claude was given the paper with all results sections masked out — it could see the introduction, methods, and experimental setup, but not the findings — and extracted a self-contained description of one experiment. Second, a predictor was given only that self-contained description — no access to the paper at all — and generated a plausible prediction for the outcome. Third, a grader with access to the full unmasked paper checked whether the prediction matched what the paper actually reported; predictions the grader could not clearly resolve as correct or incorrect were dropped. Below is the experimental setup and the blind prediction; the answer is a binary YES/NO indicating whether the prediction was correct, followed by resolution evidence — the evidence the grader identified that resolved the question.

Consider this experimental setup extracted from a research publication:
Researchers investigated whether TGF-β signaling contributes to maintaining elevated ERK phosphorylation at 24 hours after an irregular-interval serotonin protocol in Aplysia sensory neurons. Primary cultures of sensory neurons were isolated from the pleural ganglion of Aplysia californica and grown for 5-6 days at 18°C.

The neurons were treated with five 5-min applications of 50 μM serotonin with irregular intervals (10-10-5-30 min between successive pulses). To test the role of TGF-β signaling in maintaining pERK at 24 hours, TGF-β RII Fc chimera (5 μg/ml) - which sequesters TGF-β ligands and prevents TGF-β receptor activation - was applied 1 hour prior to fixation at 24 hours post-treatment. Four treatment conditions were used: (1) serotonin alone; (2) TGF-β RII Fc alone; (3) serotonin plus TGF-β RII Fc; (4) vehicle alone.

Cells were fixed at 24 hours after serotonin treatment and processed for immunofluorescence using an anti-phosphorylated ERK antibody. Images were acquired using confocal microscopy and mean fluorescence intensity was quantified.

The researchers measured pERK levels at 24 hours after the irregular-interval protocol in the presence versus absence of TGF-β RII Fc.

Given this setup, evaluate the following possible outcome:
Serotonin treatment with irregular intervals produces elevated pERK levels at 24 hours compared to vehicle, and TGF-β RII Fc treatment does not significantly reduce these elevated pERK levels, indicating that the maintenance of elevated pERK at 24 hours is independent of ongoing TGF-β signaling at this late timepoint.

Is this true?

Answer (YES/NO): NO